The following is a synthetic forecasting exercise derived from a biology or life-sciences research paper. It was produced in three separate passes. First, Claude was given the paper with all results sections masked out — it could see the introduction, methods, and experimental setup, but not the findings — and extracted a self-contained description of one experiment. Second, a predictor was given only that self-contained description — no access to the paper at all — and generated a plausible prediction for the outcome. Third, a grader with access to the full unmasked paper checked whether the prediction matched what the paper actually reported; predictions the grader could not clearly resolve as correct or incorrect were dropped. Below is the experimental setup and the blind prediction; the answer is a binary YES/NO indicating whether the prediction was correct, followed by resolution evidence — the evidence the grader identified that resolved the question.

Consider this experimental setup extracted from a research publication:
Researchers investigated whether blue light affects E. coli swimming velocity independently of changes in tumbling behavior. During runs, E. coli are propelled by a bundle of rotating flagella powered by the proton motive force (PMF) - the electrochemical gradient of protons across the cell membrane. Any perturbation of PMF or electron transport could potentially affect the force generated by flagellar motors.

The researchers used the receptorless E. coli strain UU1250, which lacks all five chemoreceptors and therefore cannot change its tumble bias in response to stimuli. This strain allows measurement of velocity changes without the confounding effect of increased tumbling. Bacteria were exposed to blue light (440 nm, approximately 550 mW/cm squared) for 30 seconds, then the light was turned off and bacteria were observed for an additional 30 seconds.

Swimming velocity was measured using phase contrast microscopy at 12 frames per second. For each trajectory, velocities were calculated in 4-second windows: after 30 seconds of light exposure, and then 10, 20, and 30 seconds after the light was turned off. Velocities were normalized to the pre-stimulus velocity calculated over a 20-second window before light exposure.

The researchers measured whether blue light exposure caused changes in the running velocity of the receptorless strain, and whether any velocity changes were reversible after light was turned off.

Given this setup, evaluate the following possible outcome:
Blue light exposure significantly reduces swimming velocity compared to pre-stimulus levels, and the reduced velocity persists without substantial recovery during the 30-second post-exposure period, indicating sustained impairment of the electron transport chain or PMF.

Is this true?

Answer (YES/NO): NO